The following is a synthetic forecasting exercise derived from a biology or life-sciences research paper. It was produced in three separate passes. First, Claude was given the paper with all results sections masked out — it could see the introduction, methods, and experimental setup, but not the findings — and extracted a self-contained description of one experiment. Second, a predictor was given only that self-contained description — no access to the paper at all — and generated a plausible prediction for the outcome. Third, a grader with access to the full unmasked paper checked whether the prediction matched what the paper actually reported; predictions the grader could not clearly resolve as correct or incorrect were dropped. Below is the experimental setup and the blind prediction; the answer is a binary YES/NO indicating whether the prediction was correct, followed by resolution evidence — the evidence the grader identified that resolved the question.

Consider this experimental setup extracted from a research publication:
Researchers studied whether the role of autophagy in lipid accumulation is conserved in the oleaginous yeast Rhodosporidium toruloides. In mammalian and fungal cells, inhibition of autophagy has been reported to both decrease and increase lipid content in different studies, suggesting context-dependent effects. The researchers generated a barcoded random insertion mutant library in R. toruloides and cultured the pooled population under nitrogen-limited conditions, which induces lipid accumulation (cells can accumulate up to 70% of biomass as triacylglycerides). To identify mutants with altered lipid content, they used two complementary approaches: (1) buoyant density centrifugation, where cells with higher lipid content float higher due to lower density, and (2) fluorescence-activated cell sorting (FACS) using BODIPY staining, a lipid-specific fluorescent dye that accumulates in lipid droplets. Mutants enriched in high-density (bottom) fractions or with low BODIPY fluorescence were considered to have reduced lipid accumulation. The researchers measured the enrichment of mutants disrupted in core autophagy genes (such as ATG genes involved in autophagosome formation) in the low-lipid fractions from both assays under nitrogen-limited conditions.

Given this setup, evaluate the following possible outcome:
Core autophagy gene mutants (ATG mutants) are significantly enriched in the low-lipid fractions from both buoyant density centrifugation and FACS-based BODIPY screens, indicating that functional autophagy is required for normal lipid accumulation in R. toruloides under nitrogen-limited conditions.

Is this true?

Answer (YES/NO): YES